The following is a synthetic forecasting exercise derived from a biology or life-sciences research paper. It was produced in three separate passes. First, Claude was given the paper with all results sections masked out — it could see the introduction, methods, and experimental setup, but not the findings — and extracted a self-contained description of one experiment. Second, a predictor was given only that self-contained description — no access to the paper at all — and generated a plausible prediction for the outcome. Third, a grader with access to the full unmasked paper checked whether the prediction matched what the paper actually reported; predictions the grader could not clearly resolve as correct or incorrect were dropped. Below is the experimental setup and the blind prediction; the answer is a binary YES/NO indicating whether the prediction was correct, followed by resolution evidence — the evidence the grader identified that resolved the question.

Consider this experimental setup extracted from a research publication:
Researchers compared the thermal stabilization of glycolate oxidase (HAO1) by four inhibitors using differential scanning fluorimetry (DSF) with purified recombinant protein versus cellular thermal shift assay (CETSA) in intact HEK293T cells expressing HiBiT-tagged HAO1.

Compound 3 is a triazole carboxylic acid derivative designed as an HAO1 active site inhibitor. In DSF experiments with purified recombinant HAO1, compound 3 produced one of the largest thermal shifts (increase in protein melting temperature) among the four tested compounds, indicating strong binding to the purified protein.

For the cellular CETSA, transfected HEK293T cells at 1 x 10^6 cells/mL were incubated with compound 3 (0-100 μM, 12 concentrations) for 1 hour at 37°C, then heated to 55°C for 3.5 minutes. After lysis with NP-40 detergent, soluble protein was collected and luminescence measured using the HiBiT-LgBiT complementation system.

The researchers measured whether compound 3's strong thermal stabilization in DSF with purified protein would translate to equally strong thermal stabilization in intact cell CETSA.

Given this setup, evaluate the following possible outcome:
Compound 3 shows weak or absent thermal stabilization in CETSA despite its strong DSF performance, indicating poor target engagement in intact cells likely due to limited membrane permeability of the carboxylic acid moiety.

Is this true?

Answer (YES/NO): YES